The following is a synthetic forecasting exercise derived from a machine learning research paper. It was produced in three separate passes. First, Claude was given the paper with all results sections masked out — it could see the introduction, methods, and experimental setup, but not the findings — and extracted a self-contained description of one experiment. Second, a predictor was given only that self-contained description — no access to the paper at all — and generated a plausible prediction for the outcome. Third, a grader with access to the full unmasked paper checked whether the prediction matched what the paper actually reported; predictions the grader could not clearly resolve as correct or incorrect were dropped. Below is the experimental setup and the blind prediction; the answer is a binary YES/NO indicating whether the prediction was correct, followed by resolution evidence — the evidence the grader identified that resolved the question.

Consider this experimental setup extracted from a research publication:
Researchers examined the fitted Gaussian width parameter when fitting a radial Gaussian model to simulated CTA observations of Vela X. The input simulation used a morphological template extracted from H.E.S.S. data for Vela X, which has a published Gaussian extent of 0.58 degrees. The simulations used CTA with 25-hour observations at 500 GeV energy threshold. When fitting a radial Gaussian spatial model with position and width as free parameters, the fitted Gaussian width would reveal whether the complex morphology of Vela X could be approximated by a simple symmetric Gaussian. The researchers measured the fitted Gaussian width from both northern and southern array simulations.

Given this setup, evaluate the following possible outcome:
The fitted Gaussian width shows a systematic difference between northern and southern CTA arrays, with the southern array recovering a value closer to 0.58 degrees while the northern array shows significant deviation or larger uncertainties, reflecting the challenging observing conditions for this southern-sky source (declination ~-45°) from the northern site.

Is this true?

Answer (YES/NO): NO